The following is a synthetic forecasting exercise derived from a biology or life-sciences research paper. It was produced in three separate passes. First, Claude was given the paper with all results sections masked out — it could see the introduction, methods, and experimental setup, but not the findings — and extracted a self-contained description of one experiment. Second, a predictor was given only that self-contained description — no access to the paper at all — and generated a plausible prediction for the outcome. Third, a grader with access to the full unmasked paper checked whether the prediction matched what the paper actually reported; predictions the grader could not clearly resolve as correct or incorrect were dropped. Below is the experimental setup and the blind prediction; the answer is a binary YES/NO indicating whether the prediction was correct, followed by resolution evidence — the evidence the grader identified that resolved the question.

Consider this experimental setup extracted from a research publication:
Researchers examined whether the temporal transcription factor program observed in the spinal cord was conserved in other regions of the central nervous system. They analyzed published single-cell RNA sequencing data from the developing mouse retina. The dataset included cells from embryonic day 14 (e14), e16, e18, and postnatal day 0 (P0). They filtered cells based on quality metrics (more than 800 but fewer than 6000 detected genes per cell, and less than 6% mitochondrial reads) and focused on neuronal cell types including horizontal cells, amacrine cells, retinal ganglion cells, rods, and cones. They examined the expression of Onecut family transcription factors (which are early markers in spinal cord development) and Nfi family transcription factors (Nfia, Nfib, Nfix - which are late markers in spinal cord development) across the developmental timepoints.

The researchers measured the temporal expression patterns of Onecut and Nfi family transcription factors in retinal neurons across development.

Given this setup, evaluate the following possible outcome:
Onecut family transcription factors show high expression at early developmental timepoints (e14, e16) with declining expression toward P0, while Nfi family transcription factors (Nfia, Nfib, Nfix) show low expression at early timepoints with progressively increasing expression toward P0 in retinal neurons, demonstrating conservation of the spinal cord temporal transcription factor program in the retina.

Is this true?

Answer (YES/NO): NO